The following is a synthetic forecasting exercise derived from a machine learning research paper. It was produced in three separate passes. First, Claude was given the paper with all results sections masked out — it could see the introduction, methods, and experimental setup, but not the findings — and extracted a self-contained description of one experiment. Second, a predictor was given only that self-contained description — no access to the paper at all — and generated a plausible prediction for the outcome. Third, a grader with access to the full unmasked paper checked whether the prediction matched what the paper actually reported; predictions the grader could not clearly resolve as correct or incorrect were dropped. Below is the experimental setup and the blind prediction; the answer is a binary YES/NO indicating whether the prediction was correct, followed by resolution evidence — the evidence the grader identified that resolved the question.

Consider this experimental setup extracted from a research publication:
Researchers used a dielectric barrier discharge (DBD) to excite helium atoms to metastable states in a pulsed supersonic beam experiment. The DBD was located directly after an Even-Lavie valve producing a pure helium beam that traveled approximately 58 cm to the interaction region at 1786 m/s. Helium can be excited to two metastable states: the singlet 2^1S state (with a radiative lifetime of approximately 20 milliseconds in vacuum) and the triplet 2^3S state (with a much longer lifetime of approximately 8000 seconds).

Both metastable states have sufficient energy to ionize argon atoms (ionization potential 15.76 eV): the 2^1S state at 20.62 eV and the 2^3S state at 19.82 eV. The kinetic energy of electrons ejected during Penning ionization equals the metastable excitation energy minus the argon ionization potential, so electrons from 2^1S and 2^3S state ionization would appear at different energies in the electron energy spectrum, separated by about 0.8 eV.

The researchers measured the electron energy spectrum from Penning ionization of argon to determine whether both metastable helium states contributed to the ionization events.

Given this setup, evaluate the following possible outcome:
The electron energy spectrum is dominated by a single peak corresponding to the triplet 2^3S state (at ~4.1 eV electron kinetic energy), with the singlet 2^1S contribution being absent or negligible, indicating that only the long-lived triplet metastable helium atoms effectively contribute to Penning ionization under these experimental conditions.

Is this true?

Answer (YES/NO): NO